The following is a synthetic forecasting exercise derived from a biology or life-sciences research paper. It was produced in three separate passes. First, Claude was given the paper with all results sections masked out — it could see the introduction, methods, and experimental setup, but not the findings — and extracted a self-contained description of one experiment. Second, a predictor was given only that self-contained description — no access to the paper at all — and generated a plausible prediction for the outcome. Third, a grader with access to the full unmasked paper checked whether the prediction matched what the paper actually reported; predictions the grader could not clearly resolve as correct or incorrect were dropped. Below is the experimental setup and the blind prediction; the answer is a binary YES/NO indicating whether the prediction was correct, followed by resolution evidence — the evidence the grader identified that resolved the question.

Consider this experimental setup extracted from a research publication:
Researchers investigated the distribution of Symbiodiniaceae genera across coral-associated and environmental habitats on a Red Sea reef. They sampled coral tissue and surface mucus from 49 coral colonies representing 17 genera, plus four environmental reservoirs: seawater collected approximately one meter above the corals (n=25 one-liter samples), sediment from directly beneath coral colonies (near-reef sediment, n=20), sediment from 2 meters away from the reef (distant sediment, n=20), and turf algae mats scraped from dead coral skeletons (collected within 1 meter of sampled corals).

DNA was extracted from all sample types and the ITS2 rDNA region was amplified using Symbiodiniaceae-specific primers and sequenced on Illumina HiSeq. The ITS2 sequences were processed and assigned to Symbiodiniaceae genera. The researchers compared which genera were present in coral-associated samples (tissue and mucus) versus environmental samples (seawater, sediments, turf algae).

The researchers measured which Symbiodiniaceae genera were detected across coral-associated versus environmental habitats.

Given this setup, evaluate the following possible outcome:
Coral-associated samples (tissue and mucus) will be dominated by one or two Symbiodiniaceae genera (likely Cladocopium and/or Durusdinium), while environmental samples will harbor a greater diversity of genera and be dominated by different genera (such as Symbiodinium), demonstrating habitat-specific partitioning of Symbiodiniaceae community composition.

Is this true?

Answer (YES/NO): NO